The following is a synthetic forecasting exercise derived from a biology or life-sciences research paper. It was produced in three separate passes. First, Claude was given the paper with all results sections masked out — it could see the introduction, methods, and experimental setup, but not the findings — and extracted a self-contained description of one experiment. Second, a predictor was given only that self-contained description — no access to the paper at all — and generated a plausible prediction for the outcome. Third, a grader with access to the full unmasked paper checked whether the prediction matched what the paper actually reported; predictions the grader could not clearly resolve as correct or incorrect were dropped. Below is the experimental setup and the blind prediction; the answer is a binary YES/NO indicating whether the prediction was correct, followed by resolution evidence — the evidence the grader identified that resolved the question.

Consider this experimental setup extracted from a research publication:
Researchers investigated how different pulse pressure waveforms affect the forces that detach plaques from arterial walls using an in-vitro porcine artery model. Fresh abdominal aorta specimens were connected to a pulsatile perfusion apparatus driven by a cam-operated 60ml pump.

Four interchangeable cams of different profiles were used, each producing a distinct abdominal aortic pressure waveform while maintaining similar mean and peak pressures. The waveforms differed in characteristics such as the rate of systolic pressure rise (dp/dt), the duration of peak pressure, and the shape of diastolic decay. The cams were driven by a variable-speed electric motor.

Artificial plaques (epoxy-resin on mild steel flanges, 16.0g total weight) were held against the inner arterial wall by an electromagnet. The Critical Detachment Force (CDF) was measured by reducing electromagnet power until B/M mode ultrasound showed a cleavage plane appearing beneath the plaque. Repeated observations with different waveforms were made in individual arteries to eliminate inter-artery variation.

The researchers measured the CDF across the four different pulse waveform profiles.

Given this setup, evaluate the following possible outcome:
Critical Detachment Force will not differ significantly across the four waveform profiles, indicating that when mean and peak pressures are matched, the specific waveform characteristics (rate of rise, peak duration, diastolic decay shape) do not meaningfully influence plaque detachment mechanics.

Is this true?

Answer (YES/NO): YES